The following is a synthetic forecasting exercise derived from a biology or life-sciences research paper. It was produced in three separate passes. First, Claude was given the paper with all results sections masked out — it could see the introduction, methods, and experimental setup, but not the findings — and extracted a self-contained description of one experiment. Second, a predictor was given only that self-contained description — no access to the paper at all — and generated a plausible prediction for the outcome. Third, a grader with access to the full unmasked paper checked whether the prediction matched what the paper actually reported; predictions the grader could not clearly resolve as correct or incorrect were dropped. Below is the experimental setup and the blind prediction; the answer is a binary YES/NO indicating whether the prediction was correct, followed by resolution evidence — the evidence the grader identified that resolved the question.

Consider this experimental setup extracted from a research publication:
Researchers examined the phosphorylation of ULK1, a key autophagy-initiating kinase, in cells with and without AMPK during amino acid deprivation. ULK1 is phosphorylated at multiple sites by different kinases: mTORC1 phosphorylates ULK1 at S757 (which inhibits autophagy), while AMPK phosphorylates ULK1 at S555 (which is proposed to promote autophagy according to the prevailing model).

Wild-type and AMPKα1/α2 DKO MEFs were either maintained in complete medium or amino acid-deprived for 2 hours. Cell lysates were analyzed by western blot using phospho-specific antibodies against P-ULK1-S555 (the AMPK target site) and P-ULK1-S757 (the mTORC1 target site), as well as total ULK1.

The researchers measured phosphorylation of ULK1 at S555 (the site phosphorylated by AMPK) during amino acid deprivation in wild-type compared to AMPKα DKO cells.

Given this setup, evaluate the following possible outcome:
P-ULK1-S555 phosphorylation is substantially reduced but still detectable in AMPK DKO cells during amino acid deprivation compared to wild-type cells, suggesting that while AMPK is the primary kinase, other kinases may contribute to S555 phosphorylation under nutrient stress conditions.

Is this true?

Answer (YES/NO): NO